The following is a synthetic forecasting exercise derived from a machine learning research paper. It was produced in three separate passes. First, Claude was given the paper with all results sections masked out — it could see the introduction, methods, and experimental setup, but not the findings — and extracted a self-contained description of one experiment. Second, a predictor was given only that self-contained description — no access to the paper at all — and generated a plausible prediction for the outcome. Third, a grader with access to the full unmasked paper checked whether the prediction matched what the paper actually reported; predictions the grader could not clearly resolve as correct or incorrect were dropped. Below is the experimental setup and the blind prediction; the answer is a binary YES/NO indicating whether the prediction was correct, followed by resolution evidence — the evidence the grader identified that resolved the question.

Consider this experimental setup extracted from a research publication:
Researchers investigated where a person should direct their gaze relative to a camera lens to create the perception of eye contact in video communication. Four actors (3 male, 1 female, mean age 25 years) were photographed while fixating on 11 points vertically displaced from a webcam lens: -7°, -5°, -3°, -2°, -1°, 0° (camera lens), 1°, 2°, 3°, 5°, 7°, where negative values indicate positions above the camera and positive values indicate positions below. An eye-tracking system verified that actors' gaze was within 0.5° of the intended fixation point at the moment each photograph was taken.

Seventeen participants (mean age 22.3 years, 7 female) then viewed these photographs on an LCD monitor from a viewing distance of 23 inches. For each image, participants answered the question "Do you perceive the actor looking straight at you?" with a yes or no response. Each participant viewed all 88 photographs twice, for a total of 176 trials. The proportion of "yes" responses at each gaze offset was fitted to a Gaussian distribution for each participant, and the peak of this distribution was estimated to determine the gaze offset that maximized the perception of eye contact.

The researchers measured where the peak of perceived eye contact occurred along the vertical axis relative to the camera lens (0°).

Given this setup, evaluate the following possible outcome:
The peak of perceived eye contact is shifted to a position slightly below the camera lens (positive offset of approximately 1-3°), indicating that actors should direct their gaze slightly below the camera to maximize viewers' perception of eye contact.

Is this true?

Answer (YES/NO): YES